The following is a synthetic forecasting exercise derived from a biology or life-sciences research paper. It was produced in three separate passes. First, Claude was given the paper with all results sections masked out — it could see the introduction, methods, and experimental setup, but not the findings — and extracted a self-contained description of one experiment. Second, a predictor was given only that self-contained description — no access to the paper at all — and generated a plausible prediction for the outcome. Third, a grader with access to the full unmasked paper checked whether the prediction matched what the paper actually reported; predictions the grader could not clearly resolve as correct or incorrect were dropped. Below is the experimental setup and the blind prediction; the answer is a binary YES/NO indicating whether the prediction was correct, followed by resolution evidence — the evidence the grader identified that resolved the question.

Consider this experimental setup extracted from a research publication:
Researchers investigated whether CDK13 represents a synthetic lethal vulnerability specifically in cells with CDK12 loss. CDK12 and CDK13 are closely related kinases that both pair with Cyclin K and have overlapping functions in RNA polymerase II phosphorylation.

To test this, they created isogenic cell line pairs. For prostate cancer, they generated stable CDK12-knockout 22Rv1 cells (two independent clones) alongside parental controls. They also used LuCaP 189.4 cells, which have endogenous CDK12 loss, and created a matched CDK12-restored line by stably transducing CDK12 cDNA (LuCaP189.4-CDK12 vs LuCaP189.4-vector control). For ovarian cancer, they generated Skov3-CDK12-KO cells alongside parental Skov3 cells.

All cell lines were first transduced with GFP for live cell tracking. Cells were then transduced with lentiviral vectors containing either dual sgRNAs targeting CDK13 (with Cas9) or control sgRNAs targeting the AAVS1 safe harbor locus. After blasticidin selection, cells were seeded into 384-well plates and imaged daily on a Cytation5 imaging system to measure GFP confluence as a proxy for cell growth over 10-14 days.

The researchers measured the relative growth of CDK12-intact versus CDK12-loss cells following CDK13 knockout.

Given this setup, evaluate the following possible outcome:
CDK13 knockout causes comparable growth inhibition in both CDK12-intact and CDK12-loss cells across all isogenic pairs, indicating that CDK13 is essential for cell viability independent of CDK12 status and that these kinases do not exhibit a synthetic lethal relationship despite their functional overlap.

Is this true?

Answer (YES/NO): NO